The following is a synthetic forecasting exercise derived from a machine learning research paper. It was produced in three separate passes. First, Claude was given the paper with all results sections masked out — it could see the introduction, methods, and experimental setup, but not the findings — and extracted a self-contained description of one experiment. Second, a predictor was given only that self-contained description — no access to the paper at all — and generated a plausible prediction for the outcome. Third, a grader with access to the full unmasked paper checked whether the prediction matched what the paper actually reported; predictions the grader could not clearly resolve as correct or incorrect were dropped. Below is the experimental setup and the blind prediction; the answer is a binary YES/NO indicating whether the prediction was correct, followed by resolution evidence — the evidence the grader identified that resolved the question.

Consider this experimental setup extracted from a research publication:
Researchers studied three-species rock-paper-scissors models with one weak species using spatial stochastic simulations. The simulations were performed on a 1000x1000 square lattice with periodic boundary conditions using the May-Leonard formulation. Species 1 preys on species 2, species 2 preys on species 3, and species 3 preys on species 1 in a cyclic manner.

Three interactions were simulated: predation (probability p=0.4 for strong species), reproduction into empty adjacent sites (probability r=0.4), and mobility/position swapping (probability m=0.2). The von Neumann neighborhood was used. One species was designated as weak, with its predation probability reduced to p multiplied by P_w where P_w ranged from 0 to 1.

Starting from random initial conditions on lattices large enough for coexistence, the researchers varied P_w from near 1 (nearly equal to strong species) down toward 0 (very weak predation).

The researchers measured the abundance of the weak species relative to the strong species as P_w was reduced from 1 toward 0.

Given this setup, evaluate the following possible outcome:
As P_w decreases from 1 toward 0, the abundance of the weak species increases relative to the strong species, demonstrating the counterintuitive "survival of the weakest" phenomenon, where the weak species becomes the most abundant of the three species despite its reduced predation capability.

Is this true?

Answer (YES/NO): YES